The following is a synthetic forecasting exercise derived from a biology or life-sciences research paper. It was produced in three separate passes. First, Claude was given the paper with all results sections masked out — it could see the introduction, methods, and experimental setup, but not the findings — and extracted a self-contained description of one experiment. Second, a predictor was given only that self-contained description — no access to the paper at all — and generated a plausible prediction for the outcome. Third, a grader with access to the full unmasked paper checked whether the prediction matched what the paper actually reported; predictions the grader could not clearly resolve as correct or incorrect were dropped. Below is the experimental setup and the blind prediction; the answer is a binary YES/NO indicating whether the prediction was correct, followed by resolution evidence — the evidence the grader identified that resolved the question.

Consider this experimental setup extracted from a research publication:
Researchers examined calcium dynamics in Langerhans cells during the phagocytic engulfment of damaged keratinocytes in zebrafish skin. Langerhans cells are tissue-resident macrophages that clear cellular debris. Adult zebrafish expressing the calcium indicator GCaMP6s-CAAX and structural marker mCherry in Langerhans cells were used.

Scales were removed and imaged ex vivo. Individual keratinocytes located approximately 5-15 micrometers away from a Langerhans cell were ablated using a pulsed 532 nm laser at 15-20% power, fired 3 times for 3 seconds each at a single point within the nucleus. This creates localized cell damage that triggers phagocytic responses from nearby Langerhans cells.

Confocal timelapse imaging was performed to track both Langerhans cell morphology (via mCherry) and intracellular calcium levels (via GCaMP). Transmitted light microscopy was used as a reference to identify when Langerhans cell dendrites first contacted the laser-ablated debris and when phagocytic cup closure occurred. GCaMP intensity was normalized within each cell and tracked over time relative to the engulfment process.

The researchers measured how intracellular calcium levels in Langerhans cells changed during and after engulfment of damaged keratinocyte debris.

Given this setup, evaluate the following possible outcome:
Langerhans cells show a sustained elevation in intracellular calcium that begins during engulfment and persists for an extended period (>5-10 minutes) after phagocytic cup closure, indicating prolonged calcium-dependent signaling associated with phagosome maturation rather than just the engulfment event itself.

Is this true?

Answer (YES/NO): YES